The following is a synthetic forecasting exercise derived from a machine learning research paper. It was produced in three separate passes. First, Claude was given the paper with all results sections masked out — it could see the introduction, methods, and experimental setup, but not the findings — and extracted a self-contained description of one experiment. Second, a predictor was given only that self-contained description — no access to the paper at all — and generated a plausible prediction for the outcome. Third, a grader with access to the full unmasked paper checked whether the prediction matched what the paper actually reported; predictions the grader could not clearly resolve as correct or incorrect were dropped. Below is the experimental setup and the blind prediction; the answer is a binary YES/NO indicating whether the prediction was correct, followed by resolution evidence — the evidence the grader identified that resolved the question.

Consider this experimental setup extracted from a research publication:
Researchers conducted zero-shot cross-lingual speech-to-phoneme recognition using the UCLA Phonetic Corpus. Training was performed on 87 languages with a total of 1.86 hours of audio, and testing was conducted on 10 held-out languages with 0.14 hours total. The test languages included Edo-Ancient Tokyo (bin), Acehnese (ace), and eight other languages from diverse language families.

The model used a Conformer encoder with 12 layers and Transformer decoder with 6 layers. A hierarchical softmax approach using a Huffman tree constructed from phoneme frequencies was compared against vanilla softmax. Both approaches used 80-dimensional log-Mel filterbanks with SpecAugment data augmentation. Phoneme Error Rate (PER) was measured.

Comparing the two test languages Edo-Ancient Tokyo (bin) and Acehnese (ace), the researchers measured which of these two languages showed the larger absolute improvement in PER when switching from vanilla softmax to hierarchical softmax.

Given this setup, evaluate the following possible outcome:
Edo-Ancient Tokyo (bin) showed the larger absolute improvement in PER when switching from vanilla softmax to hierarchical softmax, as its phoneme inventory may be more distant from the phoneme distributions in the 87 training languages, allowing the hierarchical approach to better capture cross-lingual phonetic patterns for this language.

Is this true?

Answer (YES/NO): YES